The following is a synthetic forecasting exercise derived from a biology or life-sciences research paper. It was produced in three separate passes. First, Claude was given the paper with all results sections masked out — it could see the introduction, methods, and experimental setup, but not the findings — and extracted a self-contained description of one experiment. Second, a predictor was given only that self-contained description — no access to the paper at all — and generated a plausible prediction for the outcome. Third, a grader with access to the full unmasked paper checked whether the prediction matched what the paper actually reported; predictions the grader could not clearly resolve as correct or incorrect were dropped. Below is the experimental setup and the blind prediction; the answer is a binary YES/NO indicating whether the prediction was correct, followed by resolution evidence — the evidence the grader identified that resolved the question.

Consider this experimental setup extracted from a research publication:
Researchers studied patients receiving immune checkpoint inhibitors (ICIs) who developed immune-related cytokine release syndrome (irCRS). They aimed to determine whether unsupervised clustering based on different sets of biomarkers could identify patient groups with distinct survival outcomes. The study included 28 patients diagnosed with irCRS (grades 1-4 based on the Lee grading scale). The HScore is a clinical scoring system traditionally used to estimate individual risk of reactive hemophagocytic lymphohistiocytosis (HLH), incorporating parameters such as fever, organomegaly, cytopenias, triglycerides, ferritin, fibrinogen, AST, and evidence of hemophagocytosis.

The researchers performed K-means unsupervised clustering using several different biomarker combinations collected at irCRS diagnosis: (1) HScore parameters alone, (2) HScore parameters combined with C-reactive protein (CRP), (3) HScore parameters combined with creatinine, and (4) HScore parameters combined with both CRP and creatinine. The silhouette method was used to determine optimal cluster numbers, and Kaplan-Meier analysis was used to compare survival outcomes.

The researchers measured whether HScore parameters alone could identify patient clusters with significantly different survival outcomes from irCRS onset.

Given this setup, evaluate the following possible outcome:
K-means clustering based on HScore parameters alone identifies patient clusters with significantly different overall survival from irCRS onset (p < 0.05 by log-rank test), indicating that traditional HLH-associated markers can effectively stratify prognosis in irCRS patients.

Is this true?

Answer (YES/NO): NO